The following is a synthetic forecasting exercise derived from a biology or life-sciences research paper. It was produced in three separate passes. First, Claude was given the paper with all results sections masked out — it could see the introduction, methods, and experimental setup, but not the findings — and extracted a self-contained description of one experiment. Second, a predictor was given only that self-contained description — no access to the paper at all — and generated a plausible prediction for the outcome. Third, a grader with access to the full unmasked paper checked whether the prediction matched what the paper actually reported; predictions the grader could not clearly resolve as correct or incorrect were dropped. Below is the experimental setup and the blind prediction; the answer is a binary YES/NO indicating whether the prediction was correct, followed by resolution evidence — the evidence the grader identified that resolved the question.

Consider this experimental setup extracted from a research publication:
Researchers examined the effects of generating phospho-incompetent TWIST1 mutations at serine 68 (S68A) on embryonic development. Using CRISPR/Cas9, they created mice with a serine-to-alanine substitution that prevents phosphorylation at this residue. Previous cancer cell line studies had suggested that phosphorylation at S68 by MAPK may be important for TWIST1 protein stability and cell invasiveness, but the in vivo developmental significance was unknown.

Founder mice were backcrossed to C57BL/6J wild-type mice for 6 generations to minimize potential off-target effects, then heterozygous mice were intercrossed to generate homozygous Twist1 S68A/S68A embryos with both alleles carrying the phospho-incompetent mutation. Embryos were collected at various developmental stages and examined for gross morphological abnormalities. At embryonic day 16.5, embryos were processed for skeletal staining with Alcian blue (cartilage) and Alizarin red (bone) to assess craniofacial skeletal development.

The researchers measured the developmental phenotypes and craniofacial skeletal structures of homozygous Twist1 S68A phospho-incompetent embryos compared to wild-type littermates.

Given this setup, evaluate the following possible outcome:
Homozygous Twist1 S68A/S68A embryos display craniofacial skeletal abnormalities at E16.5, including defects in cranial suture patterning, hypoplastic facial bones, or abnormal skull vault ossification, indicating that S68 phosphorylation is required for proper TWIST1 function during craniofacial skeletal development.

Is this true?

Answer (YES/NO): YES